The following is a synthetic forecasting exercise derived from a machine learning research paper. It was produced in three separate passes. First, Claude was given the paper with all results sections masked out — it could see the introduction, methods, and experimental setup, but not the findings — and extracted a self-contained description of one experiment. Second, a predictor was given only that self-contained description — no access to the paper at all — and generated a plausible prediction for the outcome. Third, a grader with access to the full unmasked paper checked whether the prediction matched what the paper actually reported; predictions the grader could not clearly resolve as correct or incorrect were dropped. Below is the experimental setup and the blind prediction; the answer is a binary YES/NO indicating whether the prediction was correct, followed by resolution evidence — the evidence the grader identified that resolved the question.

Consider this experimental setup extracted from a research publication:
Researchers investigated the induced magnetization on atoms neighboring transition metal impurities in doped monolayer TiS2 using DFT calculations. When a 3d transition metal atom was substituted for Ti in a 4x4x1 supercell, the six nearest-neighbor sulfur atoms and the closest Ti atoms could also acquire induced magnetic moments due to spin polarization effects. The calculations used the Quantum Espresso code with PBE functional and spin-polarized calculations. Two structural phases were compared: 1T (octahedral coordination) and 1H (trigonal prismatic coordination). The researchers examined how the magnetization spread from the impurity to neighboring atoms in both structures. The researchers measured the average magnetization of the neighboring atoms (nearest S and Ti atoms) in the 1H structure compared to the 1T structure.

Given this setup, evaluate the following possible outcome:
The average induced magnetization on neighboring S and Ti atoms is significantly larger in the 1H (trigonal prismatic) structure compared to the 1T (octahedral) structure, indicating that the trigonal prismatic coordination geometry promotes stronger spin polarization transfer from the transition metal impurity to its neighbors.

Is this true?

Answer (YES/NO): YES